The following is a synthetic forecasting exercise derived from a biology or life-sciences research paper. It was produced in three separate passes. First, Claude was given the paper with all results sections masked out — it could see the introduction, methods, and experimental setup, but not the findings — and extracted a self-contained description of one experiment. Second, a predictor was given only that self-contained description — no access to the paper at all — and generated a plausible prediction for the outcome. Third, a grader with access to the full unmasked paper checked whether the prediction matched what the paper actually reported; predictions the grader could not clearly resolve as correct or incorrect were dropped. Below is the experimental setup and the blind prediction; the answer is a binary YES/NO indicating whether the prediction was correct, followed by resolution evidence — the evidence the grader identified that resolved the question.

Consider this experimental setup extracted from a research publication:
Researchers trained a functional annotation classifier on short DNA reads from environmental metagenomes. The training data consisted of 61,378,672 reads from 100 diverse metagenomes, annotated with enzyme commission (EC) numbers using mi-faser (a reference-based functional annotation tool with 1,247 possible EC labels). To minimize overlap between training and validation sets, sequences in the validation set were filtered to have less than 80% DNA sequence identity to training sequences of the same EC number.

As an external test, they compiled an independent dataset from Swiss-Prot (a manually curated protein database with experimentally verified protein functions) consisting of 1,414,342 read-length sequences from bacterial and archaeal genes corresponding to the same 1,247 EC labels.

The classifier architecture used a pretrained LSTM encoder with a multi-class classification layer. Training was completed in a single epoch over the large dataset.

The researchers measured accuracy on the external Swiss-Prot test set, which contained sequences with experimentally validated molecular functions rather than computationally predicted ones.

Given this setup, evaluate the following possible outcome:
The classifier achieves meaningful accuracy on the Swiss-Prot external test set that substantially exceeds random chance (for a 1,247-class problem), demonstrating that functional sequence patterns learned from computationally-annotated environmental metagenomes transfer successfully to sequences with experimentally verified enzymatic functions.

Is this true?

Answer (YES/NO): YES